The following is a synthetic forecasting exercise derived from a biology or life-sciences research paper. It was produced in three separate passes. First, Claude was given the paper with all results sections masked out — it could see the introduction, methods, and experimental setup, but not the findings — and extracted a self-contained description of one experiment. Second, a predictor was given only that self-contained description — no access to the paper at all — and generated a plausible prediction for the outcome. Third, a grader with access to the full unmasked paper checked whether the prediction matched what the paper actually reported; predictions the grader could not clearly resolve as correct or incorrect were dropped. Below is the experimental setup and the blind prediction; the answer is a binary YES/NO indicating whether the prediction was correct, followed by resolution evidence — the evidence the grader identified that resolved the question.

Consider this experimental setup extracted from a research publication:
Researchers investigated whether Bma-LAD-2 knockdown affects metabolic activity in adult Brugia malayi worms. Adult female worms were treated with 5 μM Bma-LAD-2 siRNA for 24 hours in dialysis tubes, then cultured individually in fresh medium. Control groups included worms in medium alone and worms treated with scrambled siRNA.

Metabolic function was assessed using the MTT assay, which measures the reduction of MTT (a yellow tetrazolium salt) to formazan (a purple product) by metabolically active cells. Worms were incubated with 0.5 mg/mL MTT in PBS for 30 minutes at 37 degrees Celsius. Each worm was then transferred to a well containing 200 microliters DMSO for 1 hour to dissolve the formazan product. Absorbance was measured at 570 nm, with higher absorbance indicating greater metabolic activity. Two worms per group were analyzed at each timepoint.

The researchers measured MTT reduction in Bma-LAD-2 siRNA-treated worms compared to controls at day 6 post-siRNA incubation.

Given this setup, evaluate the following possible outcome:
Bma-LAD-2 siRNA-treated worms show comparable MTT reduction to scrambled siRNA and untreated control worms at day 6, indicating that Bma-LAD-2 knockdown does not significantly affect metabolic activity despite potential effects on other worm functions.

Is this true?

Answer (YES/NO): NO